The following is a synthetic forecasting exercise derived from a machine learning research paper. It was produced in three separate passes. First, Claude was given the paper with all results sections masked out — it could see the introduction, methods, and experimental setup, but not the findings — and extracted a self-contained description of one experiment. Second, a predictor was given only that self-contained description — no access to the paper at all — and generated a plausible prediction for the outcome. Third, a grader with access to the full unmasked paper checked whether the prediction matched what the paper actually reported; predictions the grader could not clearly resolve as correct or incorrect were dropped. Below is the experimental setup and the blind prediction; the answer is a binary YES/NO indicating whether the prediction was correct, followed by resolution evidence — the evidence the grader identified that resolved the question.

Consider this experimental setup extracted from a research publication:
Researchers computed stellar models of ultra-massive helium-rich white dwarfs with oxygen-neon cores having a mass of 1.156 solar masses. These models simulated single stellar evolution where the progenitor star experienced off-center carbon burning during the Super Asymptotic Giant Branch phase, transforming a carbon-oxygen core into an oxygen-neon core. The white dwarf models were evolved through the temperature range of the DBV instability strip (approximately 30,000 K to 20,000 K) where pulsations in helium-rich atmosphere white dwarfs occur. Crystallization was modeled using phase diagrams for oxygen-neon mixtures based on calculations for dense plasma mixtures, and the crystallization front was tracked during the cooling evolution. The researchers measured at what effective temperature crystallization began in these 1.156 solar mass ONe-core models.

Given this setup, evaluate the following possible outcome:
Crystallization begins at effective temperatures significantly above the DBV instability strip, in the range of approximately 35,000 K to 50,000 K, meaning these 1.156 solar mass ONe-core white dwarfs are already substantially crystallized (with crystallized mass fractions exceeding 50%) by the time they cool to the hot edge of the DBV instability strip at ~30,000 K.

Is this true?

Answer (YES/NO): NO